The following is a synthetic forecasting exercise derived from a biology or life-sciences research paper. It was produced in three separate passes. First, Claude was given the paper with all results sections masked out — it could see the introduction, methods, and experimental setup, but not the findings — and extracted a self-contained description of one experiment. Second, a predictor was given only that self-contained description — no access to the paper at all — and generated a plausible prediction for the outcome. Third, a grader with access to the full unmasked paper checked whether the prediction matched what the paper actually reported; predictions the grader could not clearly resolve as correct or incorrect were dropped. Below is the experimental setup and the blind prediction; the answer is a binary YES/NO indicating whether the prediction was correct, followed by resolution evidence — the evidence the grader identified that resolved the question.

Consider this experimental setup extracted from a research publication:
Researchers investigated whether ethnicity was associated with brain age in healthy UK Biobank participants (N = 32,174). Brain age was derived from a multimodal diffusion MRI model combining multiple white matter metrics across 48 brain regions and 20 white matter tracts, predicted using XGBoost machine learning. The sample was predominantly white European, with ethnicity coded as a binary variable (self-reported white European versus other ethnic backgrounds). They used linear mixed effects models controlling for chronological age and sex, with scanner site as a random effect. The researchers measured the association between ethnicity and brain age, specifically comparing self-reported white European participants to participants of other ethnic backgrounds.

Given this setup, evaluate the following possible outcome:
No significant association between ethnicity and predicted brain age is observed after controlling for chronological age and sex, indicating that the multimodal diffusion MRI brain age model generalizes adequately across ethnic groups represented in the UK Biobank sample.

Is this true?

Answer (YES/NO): NO